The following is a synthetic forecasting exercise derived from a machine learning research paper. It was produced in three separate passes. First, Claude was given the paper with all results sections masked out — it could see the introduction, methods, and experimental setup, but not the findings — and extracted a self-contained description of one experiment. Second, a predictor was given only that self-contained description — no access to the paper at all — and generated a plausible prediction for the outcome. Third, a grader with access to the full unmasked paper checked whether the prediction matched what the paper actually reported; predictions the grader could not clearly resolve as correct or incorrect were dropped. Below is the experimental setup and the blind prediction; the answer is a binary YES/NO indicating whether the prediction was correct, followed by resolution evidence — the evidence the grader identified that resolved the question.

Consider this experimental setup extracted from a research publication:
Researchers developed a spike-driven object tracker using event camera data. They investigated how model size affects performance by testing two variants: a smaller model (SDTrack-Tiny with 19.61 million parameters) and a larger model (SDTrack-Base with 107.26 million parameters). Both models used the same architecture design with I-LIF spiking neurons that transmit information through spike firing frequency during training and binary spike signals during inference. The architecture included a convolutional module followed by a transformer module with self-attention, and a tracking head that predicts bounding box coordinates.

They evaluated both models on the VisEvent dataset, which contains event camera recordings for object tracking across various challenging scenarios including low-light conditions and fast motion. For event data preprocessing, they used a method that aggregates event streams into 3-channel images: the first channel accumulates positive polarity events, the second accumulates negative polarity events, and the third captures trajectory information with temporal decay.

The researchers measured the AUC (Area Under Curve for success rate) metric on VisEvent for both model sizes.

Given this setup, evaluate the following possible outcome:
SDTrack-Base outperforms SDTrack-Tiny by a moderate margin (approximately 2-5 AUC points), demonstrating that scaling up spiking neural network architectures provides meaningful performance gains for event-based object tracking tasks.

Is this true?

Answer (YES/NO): NO